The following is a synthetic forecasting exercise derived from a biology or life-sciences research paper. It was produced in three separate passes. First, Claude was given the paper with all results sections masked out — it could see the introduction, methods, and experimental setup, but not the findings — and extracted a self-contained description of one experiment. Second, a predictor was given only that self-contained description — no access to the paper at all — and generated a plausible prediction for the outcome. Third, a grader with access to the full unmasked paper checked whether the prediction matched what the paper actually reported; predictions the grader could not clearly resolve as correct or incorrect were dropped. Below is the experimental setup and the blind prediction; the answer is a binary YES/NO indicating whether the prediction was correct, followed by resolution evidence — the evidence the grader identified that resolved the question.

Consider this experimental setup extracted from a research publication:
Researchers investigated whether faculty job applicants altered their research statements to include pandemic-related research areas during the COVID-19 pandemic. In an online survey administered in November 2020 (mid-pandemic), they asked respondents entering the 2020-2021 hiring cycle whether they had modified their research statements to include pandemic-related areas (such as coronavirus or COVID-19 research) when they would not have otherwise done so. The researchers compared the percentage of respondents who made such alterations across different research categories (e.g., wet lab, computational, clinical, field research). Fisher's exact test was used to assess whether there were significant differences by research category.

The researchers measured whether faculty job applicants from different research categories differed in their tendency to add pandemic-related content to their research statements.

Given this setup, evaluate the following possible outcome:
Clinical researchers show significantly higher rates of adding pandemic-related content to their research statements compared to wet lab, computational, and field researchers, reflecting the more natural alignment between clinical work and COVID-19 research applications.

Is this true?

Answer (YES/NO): NO